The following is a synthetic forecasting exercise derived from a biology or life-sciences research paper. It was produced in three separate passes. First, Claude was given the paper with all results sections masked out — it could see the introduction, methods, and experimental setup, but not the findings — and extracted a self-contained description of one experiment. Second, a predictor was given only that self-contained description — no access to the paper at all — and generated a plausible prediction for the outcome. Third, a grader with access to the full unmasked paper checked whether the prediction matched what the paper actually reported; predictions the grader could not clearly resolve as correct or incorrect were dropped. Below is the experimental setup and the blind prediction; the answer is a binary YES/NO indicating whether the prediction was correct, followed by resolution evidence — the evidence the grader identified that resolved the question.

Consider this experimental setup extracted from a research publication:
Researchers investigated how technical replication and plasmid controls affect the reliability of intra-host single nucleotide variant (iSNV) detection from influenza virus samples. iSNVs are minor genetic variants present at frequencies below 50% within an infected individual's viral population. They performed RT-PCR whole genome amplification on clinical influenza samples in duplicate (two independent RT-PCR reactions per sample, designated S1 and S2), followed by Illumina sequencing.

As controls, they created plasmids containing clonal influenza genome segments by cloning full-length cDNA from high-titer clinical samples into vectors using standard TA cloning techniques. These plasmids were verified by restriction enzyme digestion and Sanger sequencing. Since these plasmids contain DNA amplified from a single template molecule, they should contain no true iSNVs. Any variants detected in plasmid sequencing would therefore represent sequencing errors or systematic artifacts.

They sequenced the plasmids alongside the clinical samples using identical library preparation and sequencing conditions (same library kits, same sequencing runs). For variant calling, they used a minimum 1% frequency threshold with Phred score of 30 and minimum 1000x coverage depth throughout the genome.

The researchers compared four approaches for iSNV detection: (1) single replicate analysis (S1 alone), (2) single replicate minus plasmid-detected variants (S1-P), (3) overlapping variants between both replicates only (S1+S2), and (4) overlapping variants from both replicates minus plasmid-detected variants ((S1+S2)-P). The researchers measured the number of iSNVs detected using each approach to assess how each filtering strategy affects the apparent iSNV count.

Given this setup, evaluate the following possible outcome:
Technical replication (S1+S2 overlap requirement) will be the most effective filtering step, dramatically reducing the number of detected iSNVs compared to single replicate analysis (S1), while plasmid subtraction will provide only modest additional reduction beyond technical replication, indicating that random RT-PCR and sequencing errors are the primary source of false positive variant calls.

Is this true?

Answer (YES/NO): NO